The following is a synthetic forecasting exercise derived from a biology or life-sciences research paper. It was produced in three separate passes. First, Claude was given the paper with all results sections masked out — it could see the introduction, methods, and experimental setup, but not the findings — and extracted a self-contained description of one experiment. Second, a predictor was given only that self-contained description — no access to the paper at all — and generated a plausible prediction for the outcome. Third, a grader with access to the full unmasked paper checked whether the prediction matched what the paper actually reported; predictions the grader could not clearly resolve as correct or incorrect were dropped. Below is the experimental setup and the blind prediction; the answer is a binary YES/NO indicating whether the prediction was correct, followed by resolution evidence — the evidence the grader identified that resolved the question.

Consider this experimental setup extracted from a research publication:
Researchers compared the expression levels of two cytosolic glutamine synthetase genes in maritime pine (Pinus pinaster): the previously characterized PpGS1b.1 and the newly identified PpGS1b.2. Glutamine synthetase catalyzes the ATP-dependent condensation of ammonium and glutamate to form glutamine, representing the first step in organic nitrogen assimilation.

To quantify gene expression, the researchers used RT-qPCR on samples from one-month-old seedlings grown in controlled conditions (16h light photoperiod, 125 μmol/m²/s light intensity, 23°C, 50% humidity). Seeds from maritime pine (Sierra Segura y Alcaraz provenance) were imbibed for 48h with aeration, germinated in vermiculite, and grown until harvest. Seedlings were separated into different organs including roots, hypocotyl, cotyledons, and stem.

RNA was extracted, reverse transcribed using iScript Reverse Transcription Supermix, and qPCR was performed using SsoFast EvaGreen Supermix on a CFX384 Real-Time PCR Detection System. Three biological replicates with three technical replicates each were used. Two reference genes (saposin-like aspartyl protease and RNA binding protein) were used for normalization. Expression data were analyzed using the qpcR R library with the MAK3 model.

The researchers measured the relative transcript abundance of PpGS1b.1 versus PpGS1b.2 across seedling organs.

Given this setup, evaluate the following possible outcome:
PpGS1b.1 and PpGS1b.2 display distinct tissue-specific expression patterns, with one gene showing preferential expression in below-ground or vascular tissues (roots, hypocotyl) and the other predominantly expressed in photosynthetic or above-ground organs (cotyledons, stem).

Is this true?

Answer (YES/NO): NO